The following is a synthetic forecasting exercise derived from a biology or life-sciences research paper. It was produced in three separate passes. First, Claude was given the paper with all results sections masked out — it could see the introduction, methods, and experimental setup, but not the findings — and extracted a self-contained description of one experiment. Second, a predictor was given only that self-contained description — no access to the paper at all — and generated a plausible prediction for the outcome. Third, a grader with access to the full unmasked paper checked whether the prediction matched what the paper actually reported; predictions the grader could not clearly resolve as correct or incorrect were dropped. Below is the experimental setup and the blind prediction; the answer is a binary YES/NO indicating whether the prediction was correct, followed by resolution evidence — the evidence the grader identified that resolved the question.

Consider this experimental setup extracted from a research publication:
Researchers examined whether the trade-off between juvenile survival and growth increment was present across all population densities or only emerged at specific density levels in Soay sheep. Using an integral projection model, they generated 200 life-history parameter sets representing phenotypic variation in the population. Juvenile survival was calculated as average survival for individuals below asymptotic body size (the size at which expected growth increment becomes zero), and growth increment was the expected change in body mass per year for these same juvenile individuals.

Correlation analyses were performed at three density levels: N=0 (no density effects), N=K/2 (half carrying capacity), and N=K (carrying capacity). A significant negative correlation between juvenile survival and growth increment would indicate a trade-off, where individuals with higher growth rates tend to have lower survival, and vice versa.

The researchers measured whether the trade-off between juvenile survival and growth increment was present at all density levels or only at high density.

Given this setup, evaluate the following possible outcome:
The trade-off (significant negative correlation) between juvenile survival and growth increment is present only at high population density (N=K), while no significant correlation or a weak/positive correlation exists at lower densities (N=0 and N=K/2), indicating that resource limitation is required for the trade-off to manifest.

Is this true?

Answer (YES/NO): NO